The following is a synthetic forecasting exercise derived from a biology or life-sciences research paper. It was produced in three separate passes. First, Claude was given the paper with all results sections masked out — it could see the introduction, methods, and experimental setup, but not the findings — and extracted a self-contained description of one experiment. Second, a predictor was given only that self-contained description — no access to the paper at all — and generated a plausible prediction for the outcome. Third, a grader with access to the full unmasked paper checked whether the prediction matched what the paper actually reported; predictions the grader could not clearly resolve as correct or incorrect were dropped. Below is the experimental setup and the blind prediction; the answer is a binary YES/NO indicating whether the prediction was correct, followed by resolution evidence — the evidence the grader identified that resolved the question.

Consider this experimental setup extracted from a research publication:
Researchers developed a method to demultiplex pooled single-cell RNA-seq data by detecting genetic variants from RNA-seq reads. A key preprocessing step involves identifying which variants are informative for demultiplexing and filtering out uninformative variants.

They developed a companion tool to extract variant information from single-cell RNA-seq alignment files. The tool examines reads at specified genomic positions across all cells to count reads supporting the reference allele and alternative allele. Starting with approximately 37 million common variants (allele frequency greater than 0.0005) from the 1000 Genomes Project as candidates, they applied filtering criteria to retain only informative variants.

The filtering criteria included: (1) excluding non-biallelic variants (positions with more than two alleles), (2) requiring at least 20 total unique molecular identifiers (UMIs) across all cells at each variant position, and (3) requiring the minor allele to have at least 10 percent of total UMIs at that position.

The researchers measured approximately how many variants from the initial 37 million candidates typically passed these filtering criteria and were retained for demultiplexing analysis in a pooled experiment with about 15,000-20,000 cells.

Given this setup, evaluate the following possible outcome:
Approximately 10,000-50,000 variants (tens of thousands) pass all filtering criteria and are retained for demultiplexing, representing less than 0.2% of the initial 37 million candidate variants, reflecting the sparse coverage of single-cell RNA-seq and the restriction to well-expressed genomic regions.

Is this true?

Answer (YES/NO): YES